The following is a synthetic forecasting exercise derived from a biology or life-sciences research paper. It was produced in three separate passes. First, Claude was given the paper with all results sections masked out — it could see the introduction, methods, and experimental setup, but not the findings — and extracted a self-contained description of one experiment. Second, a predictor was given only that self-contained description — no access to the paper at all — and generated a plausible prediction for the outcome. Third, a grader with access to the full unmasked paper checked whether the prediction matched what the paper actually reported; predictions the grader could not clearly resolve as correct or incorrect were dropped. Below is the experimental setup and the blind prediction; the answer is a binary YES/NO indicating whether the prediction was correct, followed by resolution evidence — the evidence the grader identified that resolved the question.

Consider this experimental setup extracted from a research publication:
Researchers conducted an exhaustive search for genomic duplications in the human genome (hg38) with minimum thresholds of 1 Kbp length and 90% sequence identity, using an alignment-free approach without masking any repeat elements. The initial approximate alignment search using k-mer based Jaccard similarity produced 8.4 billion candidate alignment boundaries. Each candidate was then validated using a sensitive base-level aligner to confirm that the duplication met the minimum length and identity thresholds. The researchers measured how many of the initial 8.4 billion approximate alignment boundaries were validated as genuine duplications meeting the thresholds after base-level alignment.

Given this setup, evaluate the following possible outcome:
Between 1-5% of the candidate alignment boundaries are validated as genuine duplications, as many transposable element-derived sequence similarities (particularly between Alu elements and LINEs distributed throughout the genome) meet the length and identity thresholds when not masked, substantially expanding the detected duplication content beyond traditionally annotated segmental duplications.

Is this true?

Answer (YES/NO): YES